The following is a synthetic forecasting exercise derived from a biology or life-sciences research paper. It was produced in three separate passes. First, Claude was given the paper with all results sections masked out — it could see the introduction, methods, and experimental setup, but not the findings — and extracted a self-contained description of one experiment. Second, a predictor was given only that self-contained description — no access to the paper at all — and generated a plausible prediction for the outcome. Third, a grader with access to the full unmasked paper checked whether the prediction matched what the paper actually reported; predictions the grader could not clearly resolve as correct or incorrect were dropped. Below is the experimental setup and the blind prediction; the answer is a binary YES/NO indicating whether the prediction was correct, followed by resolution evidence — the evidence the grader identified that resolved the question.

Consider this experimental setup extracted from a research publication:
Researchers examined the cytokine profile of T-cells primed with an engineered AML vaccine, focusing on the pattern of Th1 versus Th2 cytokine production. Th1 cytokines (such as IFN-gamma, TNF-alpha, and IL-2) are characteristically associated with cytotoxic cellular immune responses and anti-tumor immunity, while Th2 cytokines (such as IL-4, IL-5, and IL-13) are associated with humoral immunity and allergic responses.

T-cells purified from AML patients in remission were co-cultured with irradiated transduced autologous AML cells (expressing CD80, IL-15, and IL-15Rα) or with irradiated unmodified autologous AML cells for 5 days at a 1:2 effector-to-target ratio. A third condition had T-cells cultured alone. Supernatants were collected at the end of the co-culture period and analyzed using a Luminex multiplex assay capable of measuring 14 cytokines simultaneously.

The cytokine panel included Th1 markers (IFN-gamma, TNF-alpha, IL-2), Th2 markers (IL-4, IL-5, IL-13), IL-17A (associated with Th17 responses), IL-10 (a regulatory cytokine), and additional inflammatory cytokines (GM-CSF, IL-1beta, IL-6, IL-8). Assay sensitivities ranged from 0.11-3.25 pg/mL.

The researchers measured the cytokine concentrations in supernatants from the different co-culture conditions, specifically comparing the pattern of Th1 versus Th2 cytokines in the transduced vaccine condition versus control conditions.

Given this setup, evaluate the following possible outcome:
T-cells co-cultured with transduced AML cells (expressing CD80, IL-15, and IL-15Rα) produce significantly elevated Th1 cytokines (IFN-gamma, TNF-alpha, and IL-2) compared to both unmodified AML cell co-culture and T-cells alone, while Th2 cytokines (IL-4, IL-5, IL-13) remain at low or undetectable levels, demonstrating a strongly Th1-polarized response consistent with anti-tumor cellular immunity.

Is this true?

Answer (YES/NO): NO